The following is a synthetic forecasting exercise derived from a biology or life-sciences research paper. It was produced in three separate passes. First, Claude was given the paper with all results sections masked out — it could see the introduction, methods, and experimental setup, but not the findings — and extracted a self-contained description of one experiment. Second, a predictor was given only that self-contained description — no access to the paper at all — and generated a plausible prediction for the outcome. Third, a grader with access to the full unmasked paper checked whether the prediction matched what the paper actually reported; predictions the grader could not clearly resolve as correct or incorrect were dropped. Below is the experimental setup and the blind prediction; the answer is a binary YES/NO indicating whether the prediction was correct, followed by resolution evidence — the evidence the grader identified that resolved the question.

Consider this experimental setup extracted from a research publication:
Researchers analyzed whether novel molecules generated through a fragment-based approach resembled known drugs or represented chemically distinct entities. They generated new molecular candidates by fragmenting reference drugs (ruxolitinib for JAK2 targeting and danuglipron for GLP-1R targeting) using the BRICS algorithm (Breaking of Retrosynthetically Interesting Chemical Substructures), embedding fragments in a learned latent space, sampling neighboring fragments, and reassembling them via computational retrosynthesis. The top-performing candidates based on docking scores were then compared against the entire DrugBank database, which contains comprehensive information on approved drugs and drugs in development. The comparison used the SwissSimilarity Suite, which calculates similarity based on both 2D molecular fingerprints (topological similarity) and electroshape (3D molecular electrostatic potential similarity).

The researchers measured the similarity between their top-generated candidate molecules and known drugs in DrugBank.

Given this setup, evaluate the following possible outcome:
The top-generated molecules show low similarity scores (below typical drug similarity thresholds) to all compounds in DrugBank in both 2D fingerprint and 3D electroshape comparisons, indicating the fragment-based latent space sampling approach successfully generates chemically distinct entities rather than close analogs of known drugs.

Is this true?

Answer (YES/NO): YES